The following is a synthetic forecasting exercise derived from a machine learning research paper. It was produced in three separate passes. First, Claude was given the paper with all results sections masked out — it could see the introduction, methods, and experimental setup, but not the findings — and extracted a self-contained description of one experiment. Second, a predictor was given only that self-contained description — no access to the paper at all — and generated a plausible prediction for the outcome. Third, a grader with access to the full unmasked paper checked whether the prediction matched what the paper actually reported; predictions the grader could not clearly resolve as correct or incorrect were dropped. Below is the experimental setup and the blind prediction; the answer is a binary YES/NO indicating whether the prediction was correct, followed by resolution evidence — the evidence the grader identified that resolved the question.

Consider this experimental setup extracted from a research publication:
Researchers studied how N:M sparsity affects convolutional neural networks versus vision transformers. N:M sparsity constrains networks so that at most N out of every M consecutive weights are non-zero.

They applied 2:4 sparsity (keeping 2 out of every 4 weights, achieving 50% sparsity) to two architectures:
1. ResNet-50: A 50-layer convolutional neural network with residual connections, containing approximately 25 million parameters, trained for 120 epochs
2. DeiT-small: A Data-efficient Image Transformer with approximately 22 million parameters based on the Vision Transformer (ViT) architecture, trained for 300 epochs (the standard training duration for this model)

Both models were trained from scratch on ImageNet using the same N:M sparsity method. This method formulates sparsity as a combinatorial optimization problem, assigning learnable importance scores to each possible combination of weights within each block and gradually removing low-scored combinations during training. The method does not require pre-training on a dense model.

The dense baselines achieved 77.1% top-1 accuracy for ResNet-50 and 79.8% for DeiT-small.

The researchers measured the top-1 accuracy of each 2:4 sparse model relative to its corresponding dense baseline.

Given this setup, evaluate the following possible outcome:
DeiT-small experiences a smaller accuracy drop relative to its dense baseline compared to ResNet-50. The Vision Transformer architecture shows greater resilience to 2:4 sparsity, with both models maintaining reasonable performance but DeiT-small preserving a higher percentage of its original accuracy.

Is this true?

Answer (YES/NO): NO